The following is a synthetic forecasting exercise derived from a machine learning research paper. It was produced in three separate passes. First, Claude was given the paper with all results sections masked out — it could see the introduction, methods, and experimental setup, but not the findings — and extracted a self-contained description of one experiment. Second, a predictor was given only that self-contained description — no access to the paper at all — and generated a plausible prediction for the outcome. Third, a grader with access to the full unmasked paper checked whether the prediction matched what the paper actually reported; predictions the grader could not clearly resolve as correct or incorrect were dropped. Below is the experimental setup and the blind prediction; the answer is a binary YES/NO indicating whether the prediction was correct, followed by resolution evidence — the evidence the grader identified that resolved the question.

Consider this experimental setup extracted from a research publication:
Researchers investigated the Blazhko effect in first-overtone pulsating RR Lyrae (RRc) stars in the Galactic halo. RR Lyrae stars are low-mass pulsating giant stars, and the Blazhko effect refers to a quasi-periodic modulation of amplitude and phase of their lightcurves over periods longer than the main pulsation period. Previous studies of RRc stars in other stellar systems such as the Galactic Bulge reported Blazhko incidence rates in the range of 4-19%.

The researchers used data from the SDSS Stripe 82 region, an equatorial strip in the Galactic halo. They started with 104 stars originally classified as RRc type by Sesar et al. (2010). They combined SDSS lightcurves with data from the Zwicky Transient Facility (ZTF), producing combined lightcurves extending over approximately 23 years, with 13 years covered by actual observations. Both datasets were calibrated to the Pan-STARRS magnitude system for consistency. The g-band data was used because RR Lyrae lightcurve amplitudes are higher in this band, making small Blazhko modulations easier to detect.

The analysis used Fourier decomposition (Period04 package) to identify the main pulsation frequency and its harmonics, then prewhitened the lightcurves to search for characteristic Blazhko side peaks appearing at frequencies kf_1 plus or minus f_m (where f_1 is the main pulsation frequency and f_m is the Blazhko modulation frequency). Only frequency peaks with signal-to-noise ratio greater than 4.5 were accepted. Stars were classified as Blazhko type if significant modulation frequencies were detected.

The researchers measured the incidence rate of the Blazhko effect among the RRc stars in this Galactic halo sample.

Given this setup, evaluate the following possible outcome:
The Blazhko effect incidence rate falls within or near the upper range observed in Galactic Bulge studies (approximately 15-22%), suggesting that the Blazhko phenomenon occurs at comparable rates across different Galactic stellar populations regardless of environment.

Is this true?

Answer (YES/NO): NO